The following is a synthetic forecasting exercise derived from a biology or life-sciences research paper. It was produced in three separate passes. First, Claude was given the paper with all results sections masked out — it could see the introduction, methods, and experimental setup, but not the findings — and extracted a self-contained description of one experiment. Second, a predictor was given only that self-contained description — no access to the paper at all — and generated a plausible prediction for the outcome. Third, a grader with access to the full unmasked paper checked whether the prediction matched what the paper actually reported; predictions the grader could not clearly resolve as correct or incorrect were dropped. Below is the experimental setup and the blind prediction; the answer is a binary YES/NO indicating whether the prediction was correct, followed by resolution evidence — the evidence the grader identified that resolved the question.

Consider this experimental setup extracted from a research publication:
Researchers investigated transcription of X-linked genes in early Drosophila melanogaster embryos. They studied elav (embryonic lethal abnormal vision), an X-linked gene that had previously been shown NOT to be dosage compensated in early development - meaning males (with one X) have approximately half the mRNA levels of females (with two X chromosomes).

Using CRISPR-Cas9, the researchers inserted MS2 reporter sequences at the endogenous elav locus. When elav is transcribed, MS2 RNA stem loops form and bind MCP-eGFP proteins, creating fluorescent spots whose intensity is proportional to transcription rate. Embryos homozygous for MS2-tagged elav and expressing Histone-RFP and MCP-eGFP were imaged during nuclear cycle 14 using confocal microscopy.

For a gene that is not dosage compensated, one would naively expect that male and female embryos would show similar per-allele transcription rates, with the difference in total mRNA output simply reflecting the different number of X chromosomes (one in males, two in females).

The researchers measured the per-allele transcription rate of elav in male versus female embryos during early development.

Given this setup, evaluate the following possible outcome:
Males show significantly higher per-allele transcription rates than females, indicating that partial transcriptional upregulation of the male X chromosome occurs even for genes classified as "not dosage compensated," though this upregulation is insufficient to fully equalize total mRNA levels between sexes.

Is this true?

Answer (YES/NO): NO